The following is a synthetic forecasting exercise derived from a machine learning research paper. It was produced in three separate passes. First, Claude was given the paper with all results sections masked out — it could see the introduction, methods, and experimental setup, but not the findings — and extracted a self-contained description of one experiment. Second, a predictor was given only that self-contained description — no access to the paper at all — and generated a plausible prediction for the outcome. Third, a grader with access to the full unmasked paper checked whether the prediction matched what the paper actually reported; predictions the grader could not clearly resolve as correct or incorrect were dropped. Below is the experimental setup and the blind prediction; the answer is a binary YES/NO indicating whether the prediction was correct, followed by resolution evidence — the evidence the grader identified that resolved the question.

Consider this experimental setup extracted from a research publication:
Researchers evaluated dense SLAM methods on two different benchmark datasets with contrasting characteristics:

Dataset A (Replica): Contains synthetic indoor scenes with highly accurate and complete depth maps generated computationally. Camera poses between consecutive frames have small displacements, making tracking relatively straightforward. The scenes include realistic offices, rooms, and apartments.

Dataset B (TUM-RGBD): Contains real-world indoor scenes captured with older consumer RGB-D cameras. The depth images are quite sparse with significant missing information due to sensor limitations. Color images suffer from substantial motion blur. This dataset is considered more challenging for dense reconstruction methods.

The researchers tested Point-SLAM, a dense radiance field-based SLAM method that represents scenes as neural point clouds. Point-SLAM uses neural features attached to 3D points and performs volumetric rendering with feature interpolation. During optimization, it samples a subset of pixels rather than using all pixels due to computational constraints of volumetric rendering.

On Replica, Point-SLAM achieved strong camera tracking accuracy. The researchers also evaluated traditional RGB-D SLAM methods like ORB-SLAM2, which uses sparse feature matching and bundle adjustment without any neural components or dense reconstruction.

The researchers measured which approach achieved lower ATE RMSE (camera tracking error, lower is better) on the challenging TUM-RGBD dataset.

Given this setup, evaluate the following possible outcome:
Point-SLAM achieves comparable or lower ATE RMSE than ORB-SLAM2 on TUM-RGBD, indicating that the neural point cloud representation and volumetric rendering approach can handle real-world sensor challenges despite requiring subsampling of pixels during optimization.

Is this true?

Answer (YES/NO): NO